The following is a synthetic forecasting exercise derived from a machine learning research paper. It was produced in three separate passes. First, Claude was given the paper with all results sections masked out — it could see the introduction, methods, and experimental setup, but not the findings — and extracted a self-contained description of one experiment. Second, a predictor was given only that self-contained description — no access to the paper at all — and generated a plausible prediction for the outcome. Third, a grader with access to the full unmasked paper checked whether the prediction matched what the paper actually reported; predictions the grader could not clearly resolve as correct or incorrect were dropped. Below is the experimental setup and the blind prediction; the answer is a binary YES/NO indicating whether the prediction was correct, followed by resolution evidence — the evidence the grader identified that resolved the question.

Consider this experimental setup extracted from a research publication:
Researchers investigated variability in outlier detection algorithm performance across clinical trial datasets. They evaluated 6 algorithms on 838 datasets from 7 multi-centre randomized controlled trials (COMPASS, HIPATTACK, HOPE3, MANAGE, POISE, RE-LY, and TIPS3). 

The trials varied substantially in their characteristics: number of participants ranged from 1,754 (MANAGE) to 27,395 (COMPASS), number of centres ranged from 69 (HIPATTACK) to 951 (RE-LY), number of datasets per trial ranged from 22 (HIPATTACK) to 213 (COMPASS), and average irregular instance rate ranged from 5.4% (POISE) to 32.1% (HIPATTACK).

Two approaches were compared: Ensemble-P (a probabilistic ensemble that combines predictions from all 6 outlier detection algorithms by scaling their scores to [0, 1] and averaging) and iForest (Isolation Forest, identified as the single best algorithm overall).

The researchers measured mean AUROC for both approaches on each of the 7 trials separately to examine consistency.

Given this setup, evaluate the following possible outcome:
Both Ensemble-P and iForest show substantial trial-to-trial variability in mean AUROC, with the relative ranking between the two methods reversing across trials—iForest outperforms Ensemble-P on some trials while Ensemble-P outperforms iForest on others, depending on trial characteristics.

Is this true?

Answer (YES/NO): YES